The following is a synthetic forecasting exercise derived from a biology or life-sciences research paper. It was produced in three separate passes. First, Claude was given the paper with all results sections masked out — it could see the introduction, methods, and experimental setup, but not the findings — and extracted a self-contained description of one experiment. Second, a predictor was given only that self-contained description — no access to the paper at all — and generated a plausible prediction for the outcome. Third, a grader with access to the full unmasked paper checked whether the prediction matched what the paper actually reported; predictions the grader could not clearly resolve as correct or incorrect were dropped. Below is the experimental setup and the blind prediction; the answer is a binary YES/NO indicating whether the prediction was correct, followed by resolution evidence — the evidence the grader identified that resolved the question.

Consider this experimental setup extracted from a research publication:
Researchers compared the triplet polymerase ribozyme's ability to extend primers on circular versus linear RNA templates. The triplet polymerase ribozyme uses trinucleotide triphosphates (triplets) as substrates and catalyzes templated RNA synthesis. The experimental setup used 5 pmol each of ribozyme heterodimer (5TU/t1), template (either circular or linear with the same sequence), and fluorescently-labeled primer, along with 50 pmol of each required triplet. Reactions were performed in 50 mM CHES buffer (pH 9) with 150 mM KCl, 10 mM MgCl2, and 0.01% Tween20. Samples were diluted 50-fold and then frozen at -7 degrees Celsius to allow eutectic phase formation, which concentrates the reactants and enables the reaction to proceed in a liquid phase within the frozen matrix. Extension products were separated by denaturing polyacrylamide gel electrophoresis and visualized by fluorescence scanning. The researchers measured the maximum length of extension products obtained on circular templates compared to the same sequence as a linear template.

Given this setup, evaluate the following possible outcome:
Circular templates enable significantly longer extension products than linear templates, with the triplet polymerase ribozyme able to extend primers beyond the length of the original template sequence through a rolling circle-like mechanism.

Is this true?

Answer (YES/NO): YES